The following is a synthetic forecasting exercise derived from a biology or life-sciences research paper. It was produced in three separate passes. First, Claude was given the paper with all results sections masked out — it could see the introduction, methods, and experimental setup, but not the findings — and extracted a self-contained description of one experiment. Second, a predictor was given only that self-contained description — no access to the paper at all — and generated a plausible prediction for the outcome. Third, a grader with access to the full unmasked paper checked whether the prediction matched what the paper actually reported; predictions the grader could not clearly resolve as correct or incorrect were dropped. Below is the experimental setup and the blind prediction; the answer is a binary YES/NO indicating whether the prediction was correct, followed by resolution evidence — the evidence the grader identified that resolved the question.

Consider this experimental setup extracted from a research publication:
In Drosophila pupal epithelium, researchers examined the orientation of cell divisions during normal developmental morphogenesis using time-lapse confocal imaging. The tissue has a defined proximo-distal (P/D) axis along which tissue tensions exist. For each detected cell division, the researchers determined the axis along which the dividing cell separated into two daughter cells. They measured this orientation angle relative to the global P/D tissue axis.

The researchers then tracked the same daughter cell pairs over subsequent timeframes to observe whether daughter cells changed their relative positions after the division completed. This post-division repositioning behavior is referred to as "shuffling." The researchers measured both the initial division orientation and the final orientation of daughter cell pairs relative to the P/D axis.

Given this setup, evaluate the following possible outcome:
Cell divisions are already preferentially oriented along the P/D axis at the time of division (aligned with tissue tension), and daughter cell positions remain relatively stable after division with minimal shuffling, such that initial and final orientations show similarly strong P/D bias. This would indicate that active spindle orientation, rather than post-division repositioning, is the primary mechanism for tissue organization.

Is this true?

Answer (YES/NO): NO